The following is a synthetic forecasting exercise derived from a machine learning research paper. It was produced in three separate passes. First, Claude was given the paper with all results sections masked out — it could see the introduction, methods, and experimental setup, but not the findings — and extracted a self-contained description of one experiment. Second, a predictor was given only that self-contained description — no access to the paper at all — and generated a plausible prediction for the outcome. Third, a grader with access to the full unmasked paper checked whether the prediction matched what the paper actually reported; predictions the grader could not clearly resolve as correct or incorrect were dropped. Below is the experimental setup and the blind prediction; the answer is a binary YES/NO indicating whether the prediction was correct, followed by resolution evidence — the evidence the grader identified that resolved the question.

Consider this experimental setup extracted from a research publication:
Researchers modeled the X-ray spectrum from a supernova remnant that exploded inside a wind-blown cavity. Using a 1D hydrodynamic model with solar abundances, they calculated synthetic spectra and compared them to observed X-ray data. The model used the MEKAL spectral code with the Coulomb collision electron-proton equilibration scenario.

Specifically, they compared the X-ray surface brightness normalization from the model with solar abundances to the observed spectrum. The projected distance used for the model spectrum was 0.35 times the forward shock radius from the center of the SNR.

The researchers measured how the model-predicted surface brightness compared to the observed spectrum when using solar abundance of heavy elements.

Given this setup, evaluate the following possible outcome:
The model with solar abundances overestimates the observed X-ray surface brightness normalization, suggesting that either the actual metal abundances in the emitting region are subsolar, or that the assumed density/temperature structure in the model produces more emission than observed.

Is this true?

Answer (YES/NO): NO